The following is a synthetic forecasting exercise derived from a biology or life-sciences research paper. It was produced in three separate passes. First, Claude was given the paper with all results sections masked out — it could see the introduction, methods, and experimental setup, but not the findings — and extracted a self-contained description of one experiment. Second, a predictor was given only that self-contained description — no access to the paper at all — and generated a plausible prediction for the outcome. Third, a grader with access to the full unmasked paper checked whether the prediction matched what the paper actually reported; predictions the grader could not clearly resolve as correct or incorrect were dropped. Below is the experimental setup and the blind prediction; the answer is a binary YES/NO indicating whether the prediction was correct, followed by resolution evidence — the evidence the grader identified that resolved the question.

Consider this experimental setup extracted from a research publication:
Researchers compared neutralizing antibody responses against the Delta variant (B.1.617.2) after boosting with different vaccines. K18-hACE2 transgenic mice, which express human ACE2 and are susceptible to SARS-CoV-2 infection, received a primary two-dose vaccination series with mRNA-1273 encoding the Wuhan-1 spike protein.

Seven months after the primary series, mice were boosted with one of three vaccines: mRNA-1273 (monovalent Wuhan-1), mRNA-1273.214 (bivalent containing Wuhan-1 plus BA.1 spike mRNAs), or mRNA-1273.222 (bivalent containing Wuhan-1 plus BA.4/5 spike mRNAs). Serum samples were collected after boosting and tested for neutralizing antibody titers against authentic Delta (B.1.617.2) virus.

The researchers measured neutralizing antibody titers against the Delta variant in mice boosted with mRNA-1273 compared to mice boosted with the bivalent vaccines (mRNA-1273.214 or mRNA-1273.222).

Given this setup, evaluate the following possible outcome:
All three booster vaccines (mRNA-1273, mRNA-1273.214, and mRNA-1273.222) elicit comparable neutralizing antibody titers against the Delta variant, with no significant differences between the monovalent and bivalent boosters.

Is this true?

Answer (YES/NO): YES